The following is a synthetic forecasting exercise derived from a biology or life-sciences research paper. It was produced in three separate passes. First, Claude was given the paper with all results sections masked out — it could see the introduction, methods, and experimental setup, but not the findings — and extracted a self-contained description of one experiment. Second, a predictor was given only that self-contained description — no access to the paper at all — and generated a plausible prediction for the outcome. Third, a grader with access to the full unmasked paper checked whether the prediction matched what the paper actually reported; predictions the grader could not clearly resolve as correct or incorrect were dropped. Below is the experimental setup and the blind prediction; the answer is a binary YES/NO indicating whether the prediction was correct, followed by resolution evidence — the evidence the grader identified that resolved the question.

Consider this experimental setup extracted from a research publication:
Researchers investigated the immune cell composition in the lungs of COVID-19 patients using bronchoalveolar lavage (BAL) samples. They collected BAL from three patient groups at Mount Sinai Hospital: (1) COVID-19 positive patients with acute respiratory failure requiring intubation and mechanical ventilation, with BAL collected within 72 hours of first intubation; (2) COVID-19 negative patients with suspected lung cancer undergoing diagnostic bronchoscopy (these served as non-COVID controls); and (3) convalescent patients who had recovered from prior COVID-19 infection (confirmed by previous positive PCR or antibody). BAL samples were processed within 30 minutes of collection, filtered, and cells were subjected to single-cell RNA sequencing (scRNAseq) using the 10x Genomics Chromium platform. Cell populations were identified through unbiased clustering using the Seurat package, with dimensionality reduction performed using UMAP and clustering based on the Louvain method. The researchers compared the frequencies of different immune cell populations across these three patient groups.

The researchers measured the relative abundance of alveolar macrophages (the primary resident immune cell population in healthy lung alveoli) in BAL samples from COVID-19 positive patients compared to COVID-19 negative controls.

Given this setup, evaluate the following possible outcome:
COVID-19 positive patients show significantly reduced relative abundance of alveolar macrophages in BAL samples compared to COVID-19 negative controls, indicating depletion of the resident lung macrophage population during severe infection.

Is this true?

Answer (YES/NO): YES